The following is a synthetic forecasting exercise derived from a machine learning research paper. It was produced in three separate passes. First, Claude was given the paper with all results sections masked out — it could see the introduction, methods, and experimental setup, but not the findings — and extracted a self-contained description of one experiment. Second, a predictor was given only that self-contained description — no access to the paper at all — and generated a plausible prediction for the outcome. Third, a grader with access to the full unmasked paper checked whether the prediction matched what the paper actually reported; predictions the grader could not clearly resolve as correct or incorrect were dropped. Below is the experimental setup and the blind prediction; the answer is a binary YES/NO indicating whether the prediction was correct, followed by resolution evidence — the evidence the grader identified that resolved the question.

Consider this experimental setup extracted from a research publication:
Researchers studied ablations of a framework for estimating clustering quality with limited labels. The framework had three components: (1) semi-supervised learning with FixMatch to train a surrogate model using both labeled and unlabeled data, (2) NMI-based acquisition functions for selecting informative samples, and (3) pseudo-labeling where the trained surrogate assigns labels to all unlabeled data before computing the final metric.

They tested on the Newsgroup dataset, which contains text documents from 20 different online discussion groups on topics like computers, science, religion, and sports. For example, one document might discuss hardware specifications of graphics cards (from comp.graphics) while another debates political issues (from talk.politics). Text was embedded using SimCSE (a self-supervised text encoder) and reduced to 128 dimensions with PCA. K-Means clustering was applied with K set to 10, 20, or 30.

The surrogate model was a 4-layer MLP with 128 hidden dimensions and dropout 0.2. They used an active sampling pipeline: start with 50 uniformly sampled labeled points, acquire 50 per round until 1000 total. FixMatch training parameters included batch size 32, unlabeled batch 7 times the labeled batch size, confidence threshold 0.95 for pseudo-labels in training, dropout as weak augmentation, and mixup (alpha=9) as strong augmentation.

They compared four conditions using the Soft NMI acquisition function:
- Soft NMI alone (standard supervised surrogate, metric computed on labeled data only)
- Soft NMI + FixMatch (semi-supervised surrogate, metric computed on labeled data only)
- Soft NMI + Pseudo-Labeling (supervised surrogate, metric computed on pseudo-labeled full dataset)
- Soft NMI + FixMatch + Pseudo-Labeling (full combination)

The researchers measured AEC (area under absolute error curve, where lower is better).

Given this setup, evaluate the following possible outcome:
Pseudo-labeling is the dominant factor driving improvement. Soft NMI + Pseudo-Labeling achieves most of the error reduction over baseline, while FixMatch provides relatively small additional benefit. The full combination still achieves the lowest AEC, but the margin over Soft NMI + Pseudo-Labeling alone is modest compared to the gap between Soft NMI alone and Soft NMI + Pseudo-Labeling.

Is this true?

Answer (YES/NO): NO